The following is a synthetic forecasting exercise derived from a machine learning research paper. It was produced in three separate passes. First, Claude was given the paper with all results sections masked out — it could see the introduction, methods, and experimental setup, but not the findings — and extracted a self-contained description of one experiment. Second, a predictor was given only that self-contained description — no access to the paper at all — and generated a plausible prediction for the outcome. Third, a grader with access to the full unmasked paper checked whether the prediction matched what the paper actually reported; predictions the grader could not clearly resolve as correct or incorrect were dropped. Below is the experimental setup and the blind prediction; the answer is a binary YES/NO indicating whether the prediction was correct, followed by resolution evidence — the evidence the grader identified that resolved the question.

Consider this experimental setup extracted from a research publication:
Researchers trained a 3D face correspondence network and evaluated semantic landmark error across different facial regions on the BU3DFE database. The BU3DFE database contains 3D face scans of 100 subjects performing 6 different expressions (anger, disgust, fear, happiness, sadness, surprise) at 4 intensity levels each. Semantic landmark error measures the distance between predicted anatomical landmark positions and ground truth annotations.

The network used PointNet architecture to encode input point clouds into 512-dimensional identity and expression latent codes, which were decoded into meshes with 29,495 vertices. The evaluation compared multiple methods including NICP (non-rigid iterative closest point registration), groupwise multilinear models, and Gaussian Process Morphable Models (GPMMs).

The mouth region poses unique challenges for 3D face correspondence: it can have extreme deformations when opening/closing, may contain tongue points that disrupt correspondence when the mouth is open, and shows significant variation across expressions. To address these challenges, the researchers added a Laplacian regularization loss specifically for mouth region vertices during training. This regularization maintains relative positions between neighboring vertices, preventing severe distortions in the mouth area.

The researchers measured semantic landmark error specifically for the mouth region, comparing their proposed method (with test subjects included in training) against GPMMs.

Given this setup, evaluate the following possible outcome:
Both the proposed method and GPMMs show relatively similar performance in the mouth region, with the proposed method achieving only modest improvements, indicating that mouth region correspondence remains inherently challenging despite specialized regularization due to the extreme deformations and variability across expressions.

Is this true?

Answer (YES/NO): NO